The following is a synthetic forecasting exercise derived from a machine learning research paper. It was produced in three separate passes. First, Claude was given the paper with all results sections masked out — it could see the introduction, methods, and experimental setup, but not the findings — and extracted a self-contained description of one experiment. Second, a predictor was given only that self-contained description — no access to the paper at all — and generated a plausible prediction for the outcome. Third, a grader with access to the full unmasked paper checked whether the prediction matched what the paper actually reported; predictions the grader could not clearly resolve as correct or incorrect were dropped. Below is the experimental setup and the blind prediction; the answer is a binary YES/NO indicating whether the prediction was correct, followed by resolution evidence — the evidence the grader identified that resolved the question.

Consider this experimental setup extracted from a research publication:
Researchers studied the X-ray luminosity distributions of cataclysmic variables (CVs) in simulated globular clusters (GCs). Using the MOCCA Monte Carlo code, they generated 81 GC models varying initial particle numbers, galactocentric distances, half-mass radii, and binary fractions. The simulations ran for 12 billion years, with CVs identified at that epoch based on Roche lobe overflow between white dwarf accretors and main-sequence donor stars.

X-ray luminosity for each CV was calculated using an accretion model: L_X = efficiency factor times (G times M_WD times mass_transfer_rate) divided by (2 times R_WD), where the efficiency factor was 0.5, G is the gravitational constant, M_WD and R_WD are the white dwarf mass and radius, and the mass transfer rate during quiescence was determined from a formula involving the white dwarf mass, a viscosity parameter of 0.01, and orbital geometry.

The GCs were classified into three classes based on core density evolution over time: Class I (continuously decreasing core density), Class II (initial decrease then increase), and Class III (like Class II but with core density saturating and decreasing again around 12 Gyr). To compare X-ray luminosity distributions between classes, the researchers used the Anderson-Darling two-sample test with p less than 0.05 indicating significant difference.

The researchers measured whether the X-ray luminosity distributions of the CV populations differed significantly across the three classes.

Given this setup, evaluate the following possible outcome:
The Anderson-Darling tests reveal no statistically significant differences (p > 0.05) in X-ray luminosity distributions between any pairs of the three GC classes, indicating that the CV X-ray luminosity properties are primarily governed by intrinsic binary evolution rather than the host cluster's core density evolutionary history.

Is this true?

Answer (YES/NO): NO